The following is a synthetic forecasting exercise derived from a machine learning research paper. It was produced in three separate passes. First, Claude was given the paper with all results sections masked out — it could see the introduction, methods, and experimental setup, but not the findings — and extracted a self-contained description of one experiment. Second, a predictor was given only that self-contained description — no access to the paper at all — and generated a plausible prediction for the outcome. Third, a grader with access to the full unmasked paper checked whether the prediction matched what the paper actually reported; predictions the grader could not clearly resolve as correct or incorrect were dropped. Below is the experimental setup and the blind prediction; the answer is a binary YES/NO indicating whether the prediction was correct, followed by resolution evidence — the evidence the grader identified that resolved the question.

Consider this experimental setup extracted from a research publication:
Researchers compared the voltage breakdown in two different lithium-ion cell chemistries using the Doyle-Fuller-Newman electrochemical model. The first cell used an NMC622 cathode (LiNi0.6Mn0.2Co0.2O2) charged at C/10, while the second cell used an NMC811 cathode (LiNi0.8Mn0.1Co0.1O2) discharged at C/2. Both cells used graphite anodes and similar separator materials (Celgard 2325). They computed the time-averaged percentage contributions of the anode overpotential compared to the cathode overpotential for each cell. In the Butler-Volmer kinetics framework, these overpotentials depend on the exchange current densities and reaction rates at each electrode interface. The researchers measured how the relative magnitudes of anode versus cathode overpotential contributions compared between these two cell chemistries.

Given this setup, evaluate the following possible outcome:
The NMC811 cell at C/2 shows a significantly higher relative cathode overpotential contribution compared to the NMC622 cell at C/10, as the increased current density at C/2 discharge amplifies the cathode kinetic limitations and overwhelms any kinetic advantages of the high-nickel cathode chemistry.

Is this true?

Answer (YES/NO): NO